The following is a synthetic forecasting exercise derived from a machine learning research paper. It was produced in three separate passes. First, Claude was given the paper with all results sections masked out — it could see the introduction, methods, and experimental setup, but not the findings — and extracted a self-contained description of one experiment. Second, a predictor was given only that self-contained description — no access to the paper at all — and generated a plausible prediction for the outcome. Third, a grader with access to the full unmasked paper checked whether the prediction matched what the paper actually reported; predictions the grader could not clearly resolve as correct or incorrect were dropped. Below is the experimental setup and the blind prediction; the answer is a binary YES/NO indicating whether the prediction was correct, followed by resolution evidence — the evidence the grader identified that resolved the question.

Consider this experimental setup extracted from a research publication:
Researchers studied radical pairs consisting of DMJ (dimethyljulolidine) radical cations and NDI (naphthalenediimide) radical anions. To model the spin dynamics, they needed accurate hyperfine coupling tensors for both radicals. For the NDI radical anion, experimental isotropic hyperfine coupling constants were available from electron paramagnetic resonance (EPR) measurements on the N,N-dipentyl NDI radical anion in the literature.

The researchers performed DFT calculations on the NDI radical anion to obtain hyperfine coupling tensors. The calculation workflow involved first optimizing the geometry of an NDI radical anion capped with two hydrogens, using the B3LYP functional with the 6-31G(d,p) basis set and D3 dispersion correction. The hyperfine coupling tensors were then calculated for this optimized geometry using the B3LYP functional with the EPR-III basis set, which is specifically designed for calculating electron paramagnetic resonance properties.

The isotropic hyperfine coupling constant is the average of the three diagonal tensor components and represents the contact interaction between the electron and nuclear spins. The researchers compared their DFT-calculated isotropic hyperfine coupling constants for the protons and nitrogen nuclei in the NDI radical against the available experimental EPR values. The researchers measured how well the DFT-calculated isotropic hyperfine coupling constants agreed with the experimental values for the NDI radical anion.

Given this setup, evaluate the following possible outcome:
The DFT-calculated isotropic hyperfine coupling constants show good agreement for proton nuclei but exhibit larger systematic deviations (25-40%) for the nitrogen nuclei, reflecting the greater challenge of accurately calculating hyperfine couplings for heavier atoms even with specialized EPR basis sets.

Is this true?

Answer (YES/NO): NO